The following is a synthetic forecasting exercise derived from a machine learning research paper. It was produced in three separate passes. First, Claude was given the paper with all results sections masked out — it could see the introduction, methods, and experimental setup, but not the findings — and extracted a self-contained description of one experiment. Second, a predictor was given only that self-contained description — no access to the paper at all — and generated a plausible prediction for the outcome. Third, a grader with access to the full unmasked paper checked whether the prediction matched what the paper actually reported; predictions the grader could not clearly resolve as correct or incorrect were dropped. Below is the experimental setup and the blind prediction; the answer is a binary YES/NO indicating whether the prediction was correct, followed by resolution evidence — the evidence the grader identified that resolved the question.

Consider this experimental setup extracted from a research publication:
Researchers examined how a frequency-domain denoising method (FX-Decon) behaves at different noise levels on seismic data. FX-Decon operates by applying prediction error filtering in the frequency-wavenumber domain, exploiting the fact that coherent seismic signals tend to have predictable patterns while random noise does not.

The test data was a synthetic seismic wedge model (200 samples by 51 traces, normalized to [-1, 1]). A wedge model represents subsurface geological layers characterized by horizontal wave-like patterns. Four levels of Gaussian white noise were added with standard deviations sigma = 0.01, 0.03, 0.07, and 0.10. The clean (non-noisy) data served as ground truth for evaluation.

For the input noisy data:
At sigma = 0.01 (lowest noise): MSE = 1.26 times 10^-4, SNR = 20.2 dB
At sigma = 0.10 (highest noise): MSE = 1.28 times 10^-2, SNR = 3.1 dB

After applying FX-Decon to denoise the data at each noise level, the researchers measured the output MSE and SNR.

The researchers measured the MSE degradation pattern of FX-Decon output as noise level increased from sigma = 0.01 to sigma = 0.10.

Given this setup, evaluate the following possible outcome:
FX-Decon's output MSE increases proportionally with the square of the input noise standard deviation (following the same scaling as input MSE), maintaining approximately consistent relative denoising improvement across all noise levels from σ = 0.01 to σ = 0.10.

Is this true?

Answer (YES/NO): NO